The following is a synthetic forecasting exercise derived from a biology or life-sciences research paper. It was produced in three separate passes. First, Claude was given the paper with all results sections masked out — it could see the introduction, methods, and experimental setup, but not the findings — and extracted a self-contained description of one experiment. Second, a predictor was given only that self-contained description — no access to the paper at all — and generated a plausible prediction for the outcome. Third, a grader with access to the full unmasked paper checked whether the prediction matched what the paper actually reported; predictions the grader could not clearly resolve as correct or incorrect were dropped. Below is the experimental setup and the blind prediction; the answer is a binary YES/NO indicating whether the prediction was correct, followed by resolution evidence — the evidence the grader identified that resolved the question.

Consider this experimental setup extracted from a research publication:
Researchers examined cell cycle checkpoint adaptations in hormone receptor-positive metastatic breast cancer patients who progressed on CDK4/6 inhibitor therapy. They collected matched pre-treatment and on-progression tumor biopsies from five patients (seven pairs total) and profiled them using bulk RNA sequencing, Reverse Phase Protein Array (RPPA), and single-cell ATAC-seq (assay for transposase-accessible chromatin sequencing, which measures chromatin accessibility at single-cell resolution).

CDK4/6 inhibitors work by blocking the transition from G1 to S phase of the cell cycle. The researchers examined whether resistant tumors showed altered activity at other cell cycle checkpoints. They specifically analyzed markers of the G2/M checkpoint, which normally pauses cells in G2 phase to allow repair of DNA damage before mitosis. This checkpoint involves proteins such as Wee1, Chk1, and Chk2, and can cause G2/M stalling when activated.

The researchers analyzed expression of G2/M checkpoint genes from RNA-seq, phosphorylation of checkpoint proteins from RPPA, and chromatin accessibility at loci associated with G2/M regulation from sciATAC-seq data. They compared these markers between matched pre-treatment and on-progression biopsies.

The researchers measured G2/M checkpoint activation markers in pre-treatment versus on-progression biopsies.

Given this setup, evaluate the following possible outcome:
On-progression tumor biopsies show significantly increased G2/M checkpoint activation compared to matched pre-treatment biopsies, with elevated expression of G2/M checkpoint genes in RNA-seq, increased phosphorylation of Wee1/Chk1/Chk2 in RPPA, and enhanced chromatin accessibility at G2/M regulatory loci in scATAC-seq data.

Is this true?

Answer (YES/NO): NO